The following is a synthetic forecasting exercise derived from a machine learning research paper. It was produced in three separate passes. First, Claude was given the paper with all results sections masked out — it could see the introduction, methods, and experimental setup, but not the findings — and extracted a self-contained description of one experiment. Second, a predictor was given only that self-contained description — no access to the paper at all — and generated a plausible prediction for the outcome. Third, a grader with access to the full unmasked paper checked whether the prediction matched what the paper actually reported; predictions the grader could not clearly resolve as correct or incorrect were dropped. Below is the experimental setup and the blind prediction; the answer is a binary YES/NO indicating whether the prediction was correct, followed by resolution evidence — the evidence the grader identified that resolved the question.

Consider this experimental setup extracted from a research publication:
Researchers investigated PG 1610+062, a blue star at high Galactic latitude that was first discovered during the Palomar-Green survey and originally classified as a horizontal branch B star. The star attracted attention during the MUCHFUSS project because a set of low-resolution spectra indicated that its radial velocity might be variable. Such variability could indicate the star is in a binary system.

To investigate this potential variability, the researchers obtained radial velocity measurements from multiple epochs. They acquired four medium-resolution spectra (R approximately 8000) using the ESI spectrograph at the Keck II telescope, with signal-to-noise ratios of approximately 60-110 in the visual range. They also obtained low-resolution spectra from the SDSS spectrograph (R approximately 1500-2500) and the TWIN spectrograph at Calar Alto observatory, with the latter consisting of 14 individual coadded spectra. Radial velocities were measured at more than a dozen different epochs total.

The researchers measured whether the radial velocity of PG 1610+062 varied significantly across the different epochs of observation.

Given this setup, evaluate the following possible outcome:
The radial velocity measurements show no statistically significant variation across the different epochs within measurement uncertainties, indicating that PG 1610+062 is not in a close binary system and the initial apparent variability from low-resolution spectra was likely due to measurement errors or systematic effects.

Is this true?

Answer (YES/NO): NO